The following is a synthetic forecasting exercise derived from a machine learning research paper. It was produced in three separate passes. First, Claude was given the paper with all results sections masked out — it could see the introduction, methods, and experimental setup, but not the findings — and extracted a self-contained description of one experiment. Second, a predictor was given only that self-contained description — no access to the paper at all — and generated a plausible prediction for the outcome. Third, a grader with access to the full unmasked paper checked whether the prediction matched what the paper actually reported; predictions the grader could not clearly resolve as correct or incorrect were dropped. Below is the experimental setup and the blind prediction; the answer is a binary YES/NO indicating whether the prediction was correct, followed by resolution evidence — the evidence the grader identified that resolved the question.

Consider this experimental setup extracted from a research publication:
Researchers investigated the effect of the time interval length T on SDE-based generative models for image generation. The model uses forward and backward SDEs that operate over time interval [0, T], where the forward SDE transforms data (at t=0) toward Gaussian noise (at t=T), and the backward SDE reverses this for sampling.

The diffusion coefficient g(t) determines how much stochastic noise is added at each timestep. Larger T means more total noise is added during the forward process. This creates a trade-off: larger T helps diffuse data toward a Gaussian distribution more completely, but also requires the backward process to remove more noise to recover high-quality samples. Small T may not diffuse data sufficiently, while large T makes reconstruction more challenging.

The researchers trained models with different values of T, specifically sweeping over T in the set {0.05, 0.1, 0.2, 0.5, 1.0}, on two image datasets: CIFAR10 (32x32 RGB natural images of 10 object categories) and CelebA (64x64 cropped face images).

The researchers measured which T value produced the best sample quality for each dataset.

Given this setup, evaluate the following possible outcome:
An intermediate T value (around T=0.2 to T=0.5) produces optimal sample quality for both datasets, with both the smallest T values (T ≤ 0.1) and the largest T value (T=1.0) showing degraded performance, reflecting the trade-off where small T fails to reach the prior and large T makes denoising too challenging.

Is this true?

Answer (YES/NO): NO